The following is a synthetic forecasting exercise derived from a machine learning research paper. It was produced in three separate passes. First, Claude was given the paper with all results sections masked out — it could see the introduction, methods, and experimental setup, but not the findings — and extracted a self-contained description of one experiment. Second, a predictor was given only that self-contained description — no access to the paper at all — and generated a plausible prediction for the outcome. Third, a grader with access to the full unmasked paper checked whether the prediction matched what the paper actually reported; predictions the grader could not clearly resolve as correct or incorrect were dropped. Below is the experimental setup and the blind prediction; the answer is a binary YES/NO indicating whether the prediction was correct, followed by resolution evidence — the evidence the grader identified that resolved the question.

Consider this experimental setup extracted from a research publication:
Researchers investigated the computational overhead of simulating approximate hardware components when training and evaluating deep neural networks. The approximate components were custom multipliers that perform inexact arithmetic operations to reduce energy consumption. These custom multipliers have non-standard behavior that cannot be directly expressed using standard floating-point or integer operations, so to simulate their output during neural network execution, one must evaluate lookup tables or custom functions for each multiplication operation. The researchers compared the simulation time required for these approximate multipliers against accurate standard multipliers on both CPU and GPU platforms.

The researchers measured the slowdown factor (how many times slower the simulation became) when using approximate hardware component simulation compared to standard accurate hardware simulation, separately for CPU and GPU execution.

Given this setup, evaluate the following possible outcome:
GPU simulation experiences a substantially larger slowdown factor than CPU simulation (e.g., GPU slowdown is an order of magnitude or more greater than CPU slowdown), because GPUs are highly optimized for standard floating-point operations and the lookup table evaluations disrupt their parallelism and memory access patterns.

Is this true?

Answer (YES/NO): YES